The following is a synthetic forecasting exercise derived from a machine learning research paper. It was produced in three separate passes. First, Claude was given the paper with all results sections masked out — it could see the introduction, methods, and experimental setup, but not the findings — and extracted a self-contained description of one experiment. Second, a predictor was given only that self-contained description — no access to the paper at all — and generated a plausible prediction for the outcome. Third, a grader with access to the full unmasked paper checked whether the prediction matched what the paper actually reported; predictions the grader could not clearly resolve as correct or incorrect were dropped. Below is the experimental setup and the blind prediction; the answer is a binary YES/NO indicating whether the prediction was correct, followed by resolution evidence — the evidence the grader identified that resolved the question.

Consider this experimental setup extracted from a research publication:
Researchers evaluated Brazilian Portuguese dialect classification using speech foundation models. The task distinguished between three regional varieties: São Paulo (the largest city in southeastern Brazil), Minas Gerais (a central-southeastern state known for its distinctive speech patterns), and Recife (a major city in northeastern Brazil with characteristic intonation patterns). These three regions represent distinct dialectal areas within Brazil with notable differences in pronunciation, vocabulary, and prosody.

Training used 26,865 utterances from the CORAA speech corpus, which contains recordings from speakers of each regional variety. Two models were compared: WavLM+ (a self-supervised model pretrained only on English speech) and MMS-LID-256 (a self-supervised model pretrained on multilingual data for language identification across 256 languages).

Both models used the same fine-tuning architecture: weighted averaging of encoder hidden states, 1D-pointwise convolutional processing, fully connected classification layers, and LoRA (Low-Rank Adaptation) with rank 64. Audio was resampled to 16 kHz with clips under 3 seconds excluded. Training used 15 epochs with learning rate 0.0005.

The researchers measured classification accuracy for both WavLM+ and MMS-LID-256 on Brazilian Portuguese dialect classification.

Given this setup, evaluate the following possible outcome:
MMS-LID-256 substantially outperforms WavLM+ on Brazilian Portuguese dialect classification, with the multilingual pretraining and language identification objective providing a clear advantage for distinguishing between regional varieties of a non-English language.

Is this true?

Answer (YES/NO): YES